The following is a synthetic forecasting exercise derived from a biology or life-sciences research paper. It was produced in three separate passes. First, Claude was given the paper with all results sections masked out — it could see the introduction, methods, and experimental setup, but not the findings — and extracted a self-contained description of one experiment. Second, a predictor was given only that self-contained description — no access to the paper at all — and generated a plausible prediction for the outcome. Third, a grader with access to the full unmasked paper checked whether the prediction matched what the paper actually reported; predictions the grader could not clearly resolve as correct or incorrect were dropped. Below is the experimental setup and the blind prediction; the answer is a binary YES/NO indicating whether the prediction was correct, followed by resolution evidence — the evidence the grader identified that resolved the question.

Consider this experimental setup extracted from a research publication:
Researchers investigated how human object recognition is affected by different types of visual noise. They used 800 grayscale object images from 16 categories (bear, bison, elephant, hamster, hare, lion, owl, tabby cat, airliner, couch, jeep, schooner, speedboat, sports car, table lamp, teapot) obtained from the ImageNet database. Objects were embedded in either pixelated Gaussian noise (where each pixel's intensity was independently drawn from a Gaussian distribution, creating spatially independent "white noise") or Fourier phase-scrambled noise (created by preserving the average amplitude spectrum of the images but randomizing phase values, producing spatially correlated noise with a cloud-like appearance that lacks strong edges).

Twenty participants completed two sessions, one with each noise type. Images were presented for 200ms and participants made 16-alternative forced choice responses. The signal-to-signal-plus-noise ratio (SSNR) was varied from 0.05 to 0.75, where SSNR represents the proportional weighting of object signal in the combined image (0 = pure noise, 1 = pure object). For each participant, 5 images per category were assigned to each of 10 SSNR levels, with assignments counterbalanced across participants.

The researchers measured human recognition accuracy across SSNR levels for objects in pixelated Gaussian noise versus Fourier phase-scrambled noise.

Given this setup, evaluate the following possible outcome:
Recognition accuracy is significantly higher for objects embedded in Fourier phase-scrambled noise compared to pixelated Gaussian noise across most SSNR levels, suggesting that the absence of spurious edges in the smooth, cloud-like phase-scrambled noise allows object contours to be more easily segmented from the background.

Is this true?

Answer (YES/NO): NO